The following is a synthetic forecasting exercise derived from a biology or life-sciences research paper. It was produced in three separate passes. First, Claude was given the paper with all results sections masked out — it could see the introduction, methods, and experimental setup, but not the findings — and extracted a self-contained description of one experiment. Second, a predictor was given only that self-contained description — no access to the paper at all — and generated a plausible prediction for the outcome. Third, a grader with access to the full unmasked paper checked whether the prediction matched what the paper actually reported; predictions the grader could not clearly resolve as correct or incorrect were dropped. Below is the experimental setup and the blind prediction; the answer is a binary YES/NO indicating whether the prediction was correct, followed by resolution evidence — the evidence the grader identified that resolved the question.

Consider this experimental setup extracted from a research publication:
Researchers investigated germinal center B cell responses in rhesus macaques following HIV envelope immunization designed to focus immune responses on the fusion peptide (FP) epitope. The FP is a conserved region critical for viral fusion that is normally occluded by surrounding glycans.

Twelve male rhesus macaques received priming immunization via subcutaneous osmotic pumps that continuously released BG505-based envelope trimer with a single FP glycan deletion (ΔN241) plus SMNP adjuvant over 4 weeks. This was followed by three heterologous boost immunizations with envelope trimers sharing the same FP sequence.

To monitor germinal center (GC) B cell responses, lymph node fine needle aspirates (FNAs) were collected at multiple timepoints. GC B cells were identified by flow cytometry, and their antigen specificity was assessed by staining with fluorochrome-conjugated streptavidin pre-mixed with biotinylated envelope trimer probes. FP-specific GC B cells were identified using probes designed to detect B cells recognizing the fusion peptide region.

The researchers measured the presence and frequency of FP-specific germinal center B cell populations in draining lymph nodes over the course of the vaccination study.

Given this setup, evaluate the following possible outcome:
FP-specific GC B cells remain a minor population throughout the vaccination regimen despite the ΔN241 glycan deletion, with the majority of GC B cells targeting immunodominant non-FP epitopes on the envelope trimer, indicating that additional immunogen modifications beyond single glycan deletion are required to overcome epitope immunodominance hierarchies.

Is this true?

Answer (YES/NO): YES